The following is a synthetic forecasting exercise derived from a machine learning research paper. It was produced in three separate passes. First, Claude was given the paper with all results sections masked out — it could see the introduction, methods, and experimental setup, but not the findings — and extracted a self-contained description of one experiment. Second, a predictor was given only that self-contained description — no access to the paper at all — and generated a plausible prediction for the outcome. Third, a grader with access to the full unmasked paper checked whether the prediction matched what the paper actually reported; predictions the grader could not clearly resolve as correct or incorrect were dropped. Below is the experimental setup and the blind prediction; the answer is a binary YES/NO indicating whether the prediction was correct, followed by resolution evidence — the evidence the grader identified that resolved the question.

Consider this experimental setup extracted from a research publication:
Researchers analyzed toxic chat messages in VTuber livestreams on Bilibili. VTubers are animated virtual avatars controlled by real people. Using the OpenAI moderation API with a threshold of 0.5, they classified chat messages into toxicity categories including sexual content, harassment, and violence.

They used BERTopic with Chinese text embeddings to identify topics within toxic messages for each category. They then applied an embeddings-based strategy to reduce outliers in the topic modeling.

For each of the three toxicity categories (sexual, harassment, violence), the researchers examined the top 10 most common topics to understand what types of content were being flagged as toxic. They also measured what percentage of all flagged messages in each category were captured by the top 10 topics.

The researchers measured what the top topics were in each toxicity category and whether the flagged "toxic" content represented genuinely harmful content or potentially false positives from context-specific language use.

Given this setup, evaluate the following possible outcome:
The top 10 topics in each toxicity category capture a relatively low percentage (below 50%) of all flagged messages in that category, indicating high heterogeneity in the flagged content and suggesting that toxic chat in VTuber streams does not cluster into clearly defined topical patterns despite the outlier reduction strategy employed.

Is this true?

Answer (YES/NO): NO